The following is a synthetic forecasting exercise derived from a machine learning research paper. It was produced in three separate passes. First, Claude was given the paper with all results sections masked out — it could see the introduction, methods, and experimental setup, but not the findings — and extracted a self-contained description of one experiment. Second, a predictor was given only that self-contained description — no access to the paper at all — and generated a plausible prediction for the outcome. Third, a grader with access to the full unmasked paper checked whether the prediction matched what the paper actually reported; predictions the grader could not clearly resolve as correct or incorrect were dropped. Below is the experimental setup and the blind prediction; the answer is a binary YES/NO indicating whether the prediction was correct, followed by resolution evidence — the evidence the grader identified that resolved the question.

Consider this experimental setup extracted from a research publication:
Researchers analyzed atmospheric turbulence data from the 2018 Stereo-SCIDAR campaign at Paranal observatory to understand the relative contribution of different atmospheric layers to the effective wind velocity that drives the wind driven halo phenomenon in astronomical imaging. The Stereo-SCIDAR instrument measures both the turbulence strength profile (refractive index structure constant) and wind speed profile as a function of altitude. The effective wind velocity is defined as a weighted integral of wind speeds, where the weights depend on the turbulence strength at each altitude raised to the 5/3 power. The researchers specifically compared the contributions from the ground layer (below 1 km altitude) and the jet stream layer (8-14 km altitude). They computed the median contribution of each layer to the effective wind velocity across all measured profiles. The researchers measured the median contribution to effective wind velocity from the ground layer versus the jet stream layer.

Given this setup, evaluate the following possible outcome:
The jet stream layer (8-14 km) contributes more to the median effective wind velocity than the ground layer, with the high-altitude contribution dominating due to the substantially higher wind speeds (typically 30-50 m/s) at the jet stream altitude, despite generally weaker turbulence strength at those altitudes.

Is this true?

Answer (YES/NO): YES